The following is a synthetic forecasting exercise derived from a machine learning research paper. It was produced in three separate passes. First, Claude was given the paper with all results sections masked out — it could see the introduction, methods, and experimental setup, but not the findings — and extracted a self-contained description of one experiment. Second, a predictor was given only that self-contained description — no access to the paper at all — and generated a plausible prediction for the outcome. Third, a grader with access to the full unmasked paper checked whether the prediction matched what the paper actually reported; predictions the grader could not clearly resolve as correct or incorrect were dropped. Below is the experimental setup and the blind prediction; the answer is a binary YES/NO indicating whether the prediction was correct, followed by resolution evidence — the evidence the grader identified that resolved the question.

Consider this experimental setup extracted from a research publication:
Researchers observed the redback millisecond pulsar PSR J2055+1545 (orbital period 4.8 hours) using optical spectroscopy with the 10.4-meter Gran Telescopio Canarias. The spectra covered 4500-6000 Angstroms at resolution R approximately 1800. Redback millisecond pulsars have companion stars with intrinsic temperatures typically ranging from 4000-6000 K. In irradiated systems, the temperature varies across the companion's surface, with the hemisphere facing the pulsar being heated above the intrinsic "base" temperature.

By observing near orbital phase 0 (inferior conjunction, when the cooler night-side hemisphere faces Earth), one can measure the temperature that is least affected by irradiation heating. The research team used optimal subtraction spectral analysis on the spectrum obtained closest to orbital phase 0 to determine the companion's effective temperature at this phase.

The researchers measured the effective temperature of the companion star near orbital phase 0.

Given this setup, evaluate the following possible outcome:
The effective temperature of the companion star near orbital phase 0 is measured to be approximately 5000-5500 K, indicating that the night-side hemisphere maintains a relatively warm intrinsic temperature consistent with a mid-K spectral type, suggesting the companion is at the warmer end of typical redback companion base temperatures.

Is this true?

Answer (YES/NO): NO